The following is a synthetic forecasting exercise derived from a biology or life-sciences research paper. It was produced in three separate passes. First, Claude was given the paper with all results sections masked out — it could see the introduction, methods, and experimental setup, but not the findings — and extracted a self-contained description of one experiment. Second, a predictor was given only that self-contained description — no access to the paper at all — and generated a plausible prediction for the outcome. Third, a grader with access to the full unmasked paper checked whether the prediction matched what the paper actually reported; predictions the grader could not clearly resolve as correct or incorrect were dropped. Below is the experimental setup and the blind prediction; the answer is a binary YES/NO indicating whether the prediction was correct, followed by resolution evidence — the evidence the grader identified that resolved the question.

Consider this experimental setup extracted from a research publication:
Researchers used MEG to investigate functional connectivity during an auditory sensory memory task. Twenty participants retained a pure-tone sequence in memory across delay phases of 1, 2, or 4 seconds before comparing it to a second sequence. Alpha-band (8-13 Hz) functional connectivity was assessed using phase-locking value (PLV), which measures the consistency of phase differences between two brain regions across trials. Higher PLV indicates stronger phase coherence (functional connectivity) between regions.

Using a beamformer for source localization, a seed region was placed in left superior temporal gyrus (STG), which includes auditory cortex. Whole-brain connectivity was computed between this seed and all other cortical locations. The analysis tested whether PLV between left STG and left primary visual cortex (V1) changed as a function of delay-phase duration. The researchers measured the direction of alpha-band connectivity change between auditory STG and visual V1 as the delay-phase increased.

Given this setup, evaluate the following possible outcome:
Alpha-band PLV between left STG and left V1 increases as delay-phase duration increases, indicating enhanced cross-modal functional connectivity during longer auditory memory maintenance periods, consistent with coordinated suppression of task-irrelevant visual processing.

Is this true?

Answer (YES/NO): NO